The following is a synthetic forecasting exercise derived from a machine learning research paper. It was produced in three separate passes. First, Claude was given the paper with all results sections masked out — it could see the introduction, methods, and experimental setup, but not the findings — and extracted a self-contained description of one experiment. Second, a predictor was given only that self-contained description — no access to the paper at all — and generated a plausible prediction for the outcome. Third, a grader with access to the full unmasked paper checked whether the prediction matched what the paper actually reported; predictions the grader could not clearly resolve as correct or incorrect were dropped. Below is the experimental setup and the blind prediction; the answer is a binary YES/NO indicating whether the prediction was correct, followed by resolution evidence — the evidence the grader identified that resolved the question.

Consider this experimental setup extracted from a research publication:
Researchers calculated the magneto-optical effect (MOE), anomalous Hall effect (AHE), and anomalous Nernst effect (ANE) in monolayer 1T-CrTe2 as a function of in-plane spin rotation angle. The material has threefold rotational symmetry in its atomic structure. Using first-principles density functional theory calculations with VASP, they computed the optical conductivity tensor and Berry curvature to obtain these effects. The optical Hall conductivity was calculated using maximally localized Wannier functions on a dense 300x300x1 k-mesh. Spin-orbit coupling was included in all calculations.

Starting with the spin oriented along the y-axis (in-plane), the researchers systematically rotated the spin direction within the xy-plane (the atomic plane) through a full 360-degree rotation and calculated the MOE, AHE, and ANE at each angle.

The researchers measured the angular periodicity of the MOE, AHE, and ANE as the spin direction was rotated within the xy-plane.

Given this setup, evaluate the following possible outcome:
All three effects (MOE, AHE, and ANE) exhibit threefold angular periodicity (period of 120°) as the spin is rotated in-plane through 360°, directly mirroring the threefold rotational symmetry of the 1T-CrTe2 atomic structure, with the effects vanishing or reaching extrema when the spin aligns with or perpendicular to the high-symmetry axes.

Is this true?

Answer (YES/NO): YES